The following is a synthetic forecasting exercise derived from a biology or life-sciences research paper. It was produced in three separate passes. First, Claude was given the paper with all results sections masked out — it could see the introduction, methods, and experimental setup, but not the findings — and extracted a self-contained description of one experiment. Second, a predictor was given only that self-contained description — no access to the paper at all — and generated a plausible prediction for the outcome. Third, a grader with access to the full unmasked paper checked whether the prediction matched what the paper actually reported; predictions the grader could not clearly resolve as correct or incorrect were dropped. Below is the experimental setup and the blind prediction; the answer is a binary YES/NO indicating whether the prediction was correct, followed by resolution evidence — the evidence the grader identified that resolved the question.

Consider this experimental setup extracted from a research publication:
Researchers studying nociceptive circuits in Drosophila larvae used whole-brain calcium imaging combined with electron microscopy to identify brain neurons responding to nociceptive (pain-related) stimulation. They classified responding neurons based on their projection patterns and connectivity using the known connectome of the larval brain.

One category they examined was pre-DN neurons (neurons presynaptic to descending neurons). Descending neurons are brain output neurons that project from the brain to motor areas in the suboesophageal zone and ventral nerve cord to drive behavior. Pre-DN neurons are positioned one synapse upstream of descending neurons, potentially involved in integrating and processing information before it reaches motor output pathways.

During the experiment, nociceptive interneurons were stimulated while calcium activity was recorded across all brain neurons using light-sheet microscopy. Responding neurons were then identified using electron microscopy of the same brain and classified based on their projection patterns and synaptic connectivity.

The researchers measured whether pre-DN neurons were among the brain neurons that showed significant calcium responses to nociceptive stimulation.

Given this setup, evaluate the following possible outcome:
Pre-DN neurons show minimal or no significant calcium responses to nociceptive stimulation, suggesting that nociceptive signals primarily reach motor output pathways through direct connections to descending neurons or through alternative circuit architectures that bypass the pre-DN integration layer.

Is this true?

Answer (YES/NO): NO